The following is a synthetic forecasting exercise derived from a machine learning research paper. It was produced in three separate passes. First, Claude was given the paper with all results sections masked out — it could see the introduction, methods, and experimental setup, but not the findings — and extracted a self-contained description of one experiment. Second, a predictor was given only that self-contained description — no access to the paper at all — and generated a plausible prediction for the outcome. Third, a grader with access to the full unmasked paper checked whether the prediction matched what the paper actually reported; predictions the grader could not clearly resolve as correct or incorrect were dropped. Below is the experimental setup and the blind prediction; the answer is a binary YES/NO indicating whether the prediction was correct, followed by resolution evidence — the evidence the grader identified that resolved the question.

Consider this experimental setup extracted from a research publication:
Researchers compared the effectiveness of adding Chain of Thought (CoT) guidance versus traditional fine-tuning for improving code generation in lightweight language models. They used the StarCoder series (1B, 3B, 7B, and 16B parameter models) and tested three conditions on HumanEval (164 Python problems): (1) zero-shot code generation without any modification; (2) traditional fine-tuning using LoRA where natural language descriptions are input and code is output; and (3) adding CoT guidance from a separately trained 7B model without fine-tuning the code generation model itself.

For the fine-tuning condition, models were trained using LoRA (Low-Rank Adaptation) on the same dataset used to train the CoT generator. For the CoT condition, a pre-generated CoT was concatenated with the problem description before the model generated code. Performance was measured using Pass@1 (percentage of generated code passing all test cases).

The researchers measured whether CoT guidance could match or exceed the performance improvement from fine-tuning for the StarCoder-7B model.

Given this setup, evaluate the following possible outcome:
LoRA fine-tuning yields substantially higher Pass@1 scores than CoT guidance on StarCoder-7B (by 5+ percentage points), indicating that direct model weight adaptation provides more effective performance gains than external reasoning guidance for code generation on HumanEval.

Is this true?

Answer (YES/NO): NO